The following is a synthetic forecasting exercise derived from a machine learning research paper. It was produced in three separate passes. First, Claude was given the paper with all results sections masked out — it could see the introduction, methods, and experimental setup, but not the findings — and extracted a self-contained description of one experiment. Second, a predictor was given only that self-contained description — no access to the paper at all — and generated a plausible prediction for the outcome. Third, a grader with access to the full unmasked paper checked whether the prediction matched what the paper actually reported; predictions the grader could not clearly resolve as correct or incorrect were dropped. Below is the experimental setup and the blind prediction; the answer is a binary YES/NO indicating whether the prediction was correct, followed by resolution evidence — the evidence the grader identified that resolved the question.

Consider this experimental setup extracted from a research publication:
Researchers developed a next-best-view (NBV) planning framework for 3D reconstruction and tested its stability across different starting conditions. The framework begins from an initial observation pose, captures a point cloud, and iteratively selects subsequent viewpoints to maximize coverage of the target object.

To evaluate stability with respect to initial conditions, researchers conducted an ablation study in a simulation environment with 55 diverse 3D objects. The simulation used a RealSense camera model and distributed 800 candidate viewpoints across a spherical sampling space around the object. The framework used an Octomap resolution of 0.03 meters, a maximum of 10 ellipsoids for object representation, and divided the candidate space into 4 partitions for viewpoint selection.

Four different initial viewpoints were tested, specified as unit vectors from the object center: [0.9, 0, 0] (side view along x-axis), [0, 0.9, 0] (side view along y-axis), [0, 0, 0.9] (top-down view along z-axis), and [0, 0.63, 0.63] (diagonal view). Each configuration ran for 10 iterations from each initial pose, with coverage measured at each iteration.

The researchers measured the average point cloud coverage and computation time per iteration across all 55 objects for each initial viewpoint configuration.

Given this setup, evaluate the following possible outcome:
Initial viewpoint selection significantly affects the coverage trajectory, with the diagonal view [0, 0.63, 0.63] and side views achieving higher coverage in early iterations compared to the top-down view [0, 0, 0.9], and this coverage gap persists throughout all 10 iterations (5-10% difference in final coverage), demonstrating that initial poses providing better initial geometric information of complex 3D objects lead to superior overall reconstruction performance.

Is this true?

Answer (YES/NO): NO